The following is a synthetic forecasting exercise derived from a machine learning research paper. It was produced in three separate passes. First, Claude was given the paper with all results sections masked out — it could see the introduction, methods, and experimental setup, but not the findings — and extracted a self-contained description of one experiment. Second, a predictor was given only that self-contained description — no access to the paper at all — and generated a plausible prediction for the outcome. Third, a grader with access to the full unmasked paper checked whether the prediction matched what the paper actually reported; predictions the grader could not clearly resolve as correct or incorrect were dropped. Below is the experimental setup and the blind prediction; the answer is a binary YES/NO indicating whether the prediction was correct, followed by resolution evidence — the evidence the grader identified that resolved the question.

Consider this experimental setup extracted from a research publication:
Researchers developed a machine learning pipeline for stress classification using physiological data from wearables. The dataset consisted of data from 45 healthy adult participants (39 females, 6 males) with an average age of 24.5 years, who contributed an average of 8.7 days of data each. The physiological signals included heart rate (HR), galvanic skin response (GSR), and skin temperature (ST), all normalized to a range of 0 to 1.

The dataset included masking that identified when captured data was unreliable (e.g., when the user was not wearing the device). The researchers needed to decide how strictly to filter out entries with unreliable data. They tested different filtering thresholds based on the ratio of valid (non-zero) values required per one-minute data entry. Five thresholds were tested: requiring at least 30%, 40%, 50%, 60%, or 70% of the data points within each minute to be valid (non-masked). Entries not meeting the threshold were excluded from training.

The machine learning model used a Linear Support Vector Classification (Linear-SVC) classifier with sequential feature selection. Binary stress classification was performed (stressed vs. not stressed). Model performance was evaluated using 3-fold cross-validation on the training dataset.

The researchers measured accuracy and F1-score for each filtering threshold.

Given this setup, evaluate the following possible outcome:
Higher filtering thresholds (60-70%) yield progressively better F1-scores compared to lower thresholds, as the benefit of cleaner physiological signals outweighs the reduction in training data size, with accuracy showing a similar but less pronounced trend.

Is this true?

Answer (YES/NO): NO